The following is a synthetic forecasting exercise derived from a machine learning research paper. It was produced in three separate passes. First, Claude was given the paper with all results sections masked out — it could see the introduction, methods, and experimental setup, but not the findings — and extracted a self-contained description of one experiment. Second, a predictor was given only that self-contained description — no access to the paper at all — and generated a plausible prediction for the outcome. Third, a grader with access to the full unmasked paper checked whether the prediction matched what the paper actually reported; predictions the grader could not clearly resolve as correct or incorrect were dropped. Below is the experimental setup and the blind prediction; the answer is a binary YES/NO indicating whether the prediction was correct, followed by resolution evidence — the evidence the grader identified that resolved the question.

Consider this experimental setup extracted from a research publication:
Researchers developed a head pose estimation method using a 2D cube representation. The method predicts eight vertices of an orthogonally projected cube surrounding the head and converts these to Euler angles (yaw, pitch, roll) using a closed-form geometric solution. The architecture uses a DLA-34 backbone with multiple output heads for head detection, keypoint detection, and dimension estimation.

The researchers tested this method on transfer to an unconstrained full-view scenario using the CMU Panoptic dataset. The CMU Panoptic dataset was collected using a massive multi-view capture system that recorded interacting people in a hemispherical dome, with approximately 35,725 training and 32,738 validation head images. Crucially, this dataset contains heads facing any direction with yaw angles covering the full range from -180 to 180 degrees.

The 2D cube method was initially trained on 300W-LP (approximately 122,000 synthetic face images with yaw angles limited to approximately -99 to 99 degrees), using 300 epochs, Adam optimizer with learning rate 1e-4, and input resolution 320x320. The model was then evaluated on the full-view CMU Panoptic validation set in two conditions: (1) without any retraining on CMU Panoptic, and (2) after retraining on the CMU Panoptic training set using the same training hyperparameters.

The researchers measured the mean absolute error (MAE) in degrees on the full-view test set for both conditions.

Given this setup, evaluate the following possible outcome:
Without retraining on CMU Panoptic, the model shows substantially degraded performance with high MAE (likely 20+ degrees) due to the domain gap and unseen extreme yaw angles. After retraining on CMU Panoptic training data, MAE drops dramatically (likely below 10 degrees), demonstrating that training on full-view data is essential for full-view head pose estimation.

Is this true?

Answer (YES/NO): YES